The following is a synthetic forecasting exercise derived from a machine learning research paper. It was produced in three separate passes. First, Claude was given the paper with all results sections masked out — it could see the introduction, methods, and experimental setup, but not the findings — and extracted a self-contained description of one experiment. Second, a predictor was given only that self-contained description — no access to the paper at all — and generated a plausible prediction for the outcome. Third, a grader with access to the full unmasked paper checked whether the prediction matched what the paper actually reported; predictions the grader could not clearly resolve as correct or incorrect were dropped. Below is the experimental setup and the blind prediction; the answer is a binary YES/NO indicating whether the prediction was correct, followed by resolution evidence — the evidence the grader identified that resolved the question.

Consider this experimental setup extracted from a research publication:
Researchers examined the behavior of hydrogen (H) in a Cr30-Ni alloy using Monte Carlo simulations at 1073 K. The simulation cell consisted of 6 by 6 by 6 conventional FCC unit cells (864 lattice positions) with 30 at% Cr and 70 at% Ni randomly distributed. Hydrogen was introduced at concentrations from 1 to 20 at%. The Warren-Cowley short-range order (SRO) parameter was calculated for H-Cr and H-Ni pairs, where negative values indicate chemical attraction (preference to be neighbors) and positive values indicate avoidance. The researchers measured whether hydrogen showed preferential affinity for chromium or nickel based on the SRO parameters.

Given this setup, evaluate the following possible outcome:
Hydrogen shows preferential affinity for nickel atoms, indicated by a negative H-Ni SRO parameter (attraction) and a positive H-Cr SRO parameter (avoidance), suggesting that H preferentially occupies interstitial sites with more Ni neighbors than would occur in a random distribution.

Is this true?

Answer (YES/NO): NO